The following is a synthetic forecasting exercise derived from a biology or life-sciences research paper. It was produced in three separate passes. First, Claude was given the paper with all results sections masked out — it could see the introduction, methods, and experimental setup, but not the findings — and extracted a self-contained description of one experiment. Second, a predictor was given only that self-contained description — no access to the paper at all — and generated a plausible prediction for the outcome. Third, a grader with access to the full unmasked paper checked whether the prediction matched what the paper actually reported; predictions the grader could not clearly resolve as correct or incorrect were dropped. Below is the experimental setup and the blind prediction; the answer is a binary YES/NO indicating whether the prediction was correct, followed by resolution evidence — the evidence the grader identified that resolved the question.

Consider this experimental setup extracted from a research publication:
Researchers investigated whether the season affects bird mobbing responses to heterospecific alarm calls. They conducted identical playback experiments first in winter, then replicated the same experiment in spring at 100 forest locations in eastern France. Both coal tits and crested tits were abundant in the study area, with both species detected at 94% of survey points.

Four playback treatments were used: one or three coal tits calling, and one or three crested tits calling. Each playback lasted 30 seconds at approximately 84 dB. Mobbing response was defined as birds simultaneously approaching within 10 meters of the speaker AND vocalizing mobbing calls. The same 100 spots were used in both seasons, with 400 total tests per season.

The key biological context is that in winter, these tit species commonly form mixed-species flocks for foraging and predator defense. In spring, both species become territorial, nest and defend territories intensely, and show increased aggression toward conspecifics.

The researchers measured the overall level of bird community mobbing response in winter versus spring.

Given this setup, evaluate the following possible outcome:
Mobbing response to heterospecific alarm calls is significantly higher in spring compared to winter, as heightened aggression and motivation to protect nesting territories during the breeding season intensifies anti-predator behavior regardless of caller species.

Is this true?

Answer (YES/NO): NO